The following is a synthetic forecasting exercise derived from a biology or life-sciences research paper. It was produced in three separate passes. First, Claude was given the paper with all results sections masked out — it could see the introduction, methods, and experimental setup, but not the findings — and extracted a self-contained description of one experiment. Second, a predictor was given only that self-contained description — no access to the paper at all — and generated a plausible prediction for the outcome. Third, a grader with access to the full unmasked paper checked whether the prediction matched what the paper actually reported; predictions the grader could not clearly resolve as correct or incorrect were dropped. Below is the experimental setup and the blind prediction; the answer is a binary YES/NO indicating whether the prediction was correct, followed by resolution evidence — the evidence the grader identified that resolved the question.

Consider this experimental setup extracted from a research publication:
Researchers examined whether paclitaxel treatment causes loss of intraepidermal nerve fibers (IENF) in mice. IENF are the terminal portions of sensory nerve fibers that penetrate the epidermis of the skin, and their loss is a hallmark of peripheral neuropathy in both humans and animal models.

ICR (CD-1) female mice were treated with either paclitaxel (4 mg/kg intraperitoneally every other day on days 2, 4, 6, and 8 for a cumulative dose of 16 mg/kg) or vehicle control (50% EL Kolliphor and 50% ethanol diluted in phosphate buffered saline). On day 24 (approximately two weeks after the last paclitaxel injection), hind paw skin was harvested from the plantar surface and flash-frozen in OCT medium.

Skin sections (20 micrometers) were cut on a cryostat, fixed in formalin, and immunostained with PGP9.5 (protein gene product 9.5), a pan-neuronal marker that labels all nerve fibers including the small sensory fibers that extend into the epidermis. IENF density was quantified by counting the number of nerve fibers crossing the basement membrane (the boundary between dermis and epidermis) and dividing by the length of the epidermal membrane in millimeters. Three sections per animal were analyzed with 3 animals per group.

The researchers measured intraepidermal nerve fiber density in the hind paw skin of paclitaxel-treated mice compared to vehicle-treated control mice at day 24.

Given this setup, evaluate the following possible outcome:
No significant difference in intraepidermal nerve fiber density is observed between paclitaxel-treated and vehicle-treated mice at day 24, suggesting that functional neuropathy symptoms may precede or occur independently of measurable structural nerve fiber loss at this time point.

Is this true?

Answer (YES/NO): NO